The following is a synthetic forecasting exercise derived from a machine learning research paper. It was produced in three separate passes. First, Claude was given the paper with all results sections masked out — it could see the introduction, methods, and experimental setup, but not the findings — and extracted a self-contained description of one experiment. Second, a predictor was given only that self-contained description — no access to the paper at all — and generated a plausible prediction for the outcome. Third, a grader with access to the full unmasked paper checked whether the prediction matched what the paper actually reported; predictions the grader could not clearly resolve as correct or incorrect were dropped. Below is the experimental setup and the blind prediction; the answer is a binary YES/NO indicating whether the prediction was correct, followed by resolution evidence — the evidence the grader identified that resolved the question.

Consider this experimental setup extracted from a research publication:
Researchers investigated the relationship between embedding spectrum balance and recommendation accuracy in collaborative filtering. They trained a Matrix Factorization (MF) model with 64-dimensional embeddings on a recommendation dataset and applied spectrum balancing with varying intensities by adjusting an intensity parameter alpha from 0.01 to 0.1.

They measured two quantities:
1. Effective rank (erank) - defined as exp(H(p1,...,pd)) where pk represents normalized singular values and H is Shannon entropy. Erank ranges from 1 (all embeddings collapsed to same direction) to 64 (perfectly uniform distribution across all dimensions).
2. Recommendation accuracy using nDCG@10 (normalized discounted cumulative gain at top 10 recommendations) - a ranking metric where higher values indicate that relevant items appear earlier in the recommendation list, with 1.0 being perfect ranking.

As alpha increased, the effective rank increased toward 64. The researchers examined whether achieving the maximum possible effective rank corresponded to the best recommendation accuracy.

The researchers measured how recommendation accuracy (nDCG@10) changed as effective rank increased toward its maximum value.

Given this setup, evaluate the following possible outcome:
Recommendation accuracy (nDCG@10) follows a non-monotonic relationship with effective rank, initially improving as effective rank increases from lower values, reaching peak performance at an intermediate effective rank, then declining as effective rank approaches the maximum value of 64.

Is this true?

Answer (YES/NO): YES